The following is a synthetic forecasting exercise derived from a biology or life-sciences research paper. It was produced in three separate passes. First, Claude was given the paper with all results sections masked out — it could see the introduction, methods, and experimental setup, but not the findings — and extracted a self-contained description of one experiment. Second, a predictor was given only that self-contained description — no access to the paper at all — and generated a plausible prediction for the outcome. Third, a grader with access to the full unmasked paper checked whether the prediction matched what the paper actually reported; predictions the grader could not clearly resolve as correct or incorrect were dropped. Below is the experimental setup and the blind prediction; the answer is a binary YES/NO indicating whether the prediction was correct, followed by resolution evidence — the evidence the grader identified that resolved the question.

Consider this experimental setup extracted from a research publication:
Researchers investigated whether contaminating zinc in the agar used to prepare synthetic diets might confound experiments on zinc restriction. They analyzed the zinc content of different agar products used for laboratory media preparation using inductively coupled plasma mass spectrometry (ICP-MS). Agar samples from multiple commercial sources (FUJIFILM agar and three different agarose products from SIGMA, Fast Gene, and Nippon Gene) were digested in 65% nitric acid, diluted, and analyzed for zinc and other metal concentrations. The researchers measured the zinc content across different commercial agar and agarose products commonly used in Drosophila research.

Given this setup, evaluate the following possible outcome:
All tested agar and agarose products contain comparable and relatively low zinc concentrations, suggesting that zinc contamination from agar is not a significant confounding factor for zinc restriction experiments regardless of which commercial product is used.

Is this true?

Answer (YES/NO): NO